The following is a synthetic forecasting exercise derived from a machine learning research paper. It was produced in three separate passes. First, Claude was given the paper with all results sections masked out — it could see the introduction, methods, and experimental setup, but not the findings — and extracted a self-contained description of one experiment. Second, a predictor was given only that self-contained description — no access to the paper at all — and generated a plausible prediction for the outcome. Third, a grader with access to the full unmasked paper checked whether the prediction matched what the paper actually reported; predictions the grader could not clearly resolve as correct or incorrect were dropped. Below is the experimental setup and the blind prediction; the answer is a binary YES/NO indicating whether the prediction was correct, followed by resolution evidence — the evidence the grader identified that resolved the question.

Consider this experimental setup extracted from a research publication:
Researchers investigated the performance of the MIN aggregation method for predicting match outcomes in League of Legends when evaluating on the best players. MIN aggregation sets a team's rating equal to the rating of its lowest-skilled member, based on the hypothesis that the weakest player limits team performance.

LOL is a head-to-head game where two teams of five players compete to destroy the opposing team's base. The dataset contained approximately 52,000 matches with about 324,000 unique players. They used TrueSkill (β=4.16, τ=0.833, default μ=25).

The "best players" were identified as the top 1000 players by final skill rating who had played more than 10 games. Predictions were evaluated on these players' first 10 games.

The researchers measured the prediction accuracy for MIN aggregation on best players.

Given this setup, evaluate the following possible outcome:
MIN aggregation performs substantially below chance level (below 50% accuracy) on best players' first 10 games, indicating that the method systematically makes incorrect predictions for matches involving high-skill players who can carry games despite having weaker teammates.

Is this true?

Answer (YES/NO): YES